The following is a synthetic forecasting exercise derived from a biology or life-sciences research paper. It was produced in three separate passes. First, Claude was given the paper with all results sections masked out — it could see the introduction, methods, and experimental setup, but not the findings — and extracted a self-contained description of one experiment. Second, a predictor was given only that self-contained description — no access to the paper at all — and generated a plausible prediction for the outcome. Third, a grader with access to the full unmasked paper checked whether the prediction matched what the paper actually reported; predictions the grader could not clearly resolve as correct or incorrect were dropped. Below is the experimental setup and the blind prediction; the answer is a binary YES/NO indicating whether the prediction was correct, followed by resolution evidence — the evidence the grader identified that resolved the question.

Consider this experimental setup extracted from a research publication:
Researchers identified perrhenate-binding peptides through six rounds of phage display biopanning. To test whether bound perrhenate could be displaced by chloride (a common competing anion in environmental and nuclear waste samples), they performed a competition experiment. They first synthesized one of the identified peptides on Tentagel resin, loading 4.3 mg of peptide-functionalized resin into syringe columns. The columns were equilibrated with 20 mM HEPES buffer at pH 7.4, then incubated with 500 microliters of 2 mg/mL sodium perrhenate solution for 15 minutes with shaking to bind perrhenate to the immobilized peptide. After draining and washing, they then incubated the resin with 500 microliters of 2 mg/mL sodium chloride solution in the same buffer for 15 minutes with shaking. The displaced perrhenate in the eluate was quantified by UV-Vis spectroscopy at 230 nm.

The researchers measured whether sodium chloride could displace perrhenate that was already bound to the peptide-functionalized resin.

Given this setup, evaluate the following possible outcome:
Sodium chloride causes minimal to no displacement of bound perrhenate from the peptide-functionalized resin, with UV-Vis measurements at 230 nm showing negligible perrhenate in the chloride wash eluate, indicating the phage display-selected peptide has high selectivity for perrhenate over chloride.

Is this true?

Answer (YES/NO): NO